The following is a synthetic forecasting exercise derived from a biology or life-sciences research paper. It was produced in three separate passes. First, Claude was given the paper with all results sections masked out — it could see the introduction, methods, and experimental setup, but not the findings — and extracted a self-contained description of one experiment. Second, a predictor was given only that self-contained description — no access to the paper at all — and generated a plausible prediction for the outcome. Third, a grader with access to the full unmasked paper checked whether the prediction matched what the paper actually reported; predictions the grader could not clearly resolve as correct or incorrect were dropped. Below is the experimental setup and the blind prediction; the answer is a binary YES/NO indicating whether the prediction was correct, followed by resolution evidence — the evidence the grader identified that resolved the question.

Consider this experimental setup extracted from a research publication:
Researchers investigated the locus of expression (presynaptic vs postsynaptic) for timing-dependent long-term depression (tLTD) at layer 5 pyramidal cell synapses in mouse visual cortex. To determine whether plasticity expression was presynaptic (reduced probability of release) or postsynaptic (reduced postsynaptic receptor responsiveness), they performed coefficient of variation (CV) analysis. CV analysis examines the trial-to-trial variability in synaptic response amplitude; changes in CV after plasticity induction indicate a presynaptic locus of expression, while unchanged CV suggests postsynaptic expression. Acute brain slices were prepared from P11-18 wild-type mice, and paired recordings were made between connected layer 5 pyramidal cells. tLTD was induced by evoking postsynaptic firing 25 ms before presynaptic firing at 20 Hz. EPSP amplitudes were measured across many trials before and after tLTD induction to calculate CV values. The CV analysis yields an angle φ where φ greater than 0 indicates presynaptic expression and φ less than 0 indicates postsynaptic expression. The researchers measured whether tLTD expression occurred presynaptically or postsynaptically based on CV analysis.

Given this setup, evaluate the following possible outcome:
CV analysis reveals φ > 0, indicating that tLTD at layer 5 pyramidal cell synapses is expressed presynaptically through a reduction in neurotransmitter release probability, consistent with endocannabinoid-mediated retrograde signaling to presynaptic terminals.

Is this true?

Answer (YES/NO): YES